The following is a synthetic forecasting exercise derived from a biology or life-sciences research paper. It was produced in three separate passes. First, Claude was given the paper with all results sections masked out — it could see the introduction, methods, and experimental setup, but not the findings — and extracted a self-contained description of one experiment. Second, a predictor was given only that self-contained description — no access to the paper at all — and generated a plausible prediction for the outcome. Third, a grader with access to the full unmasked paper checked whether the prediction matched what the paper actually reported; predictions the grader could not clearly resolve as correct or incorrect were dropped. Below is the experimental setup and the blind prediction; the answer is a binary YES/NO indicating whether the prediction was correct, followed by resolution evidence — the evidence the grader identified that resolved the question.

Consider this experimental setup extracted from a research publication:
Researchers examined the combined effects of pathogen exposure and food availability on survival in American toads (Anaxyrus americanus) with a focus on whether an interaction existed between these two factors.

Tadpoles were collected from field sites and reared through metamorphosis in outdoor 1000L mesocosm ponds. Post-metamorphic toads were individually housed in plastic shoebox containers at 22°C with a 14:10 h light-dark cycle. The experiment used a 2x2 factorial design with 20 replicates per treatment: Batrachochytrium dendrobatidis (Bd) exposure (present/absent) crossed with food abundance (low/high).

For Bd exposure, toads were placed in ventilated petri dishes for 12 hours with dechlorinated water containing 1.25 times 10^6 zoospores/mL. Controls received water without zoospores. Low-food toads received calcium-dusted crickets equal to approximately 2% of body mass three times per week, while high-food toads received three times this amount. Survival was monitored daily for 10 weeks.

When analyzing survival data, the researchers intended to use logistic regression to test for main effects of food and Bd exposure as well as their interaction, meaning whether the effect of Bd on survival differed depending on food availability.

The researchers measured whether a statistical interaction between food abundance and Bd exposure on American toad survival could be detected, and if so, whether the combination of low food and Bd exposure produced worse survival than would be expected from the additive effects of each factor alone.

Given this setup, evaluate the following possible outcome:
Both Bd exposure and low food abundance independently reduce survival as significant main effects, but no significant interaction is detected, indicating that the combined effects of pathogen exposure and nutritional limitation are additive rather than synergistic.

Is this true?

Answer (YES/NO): YES